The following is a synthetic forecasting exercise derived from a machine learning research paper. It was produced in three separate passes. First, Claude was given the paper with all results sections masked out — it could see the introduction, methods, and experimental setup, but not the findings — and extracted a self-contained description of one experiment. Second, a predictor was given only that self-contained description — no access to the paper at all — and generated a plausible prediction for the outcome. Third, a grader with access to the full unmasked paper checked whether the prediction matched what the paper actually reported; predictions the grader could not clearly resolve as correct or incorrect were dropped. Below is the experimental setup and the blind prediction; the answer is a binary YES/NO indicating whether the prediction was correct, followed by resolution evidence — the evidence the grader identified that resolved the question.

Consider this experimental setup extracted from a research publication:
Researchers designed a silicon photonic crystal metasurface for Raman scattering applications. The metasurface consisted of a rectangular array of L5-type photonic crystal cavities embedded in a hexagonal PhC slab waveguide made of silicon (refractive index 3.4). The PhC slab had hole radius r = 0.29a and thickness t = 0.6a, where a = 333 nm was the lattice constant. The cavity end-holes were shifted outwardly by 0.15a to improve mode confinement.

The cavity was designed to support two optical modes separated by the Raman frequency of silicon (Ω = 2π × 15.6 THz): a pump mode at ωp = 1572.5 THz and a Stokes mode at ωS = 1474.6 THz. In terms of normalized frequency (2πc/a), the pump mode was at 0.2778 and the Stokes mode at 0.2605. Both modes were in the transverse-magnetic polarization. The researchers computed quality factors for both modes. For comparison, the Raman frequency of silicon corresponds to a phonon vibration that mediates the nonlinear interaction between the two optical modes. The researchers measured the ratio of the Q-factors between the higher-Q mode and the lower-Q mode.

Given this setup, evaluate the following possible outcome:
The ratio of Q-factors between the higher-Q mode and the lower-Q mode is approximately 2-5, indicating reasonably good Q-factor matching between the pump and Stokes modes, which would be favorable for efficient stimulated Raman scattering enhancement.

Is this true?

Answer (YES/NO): NO